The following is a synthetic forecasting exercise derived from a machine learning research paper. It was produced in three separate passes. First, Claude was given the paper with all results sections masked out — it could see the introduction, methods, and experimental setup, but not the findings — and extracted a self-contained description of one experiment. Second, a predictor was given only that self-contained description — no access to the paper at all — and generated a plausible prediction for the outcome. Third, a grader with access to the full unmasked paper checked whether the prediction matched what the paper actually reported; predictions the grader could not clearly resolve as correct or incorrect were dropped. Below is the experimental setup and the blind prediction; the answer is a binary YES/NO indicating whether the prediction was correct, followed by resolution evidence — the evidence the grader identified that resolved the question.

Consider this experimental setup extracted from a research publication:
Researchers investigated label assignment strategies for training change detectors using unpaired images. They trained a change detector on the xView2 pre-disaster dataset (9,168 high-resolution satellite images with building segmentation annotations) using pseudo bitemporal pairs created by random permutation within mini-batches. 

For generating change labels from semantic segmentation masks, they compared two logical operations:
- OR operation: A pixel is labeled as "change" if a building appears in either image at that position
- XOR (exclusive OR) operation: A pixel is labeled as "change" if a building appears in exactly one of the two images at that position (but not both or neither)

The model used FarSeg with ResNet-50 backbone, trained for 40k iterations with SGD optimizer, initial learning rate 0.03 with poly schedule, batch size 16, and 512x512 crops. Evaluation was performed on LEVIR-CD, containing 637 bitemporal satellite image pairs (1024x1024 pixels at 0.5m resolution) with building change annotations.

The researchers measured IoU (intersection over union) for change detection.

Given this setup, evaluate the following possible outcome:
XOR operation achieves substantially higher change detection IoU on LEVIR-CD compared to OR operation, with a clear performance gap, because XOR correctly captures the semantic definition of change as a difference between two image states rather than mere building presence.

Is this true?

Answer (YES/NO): YES